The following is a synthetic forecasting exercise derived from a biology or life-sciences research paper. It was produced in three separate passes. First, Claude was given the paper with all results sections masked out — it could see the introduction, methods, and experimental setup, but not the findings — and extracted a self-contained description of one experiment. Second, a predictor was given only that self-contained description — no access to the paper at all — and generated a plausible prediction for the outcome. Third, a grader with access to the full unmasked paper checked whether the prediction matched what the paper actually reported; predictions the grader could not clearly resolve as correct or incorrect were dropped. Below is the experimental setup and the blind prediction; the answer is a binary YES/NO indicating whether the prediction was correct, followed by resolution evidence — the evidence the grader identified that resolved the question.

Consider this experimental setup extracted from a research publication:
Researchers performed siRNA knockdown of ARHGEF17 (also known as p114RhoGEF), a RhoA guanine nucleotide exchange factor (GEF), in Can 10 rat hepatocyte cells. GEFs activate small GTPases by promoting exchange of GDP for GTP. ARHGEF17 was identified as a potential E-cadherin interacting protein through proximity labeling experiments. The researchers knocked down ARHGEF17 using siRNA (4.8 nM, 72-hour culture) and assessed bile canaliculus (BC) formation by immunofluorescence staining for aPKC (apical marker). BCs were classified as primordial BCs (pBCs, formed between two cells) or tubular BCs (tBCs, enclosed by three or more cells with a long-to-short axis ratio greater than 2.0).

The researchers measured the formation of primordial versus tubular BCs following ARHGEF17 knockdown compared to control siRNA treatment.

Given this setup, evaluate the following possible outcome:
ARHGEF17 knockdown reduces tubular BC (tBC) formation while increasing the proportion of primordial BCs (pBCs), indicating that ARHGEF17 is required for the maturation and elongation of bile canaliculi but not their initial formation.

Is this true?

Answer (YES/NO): YES